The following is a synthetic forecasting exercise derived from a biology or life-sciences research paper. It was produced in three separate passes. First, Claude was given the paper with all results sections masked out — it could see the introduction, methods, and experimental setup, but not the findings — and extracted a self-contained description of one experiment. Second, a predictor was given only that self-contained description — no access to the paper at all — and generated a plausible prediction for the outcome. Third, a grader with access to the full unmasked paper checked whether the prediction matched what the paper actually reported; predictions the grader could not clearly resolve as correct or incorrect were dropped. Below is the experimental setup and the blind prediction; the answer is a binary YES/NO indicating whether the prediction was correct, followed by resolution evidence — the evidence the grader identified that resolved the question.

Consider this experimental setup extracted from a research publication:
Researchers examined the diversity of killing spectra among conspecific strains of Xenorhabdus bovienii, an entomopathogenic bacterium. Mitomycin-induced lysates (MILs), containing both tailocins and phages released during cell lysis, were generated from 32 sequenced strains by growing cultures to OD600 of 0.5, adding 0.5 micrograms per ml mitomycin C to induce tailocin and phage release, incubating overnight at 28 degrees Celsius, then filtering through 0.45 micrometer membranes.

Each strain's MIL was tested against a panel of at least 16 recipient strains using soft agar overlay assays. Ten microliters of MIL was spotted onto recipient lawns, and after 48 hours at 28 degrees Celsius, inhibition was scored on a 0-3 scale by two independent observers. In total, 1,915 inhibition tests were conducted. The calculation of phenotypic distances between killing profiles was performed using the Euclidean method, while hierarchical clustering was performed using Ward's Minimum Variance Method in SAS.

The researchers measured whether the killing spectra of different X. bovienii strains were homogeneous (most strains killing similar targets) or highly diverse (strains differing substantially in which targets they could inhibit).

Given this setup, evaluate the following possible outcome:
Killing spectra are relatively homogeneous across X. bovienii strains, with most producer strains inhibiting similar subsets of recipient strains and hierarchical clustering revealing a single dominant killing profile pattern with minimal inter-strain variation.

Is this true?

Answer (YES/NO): NO